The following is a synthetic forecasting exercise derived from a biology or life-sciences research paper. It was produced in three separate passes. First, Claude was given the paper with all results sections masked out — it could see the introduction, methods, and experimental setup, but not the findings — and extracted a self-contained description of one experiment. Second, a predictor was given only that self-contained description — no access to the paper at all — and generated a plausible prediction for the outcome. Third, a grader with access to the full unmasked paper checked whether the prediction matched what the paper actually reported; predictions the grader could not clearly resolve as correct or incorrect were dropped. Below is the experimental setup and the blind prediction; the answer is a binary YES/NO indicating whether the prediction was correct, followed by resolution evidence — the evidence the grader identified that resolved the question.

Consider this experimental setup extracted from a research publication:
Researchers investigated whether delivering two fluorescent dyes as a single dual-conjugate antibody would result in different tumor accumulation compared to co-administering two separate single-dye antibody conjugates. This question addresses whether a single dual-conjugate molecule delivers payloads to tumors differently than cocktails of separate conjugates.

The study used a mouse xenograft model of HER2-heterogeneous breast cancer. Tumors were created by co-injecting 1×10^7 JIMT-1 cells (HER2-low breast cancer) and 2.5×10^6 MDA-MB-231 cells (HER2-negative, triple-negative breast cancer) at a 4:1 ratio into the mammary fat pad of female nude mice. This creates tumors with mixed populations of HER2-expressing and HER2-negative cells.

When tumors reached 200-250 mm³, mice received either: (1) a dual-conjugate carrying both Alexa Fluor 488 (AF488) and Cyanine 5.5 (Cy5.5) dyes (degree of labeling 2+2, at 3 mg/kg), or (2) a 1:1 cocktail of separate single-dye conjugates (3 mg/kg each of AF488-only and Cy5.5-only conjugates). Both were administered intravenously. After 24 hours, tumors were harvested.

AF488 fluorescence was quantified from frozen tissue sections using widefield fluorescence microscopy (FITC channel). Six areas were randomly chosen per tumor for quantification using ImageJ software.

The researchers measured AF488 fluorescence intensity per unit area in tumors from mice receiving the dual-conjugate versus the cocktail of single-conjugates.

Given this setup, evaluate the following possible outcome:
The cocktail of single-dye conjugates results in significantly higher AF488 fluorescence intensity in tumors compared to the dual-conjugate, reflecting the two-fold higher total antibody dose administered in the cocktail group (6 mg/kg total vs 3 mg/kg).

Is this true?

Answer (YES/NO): NO